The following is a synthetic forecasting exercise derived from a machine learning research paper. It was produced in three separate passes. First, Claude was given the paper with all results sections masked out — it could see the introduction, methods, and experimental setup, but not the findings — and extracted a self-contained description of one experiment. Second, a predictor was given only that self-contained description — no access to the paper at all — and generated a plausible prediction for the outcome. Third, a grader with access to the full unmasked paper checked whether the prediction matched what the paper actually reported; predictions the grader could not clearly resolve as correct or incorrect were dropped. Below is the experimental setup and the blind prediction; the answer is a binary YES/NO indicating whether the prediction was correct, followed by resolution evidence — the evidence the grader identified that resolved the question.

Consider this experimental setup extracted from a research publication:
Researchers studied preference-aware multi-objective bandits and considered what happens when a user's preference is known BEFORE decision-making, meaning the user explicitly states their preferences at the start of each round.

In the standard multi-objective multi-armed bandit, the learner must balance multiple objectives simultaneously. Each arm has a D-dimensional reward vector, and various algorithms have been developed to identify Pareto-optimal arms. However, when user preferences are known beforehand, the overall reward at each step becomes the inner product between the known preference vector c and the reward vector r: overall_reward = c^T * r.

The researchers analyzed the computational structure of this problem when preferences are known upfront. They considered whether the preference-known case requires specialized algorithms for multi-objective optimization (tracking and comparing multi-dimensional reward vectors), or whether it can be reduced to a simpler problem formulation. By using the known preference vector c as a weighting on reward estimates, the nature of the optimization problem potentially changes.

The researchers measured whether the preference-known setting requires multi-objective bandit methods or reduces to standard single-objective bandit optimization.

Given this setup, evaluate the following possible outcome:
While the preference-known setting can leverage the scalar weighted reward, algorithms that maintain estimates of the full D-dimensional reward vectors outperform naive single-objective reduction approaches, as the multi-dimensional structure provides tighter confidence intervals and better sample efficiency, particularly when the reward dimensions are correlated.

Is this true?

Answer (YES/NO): NO